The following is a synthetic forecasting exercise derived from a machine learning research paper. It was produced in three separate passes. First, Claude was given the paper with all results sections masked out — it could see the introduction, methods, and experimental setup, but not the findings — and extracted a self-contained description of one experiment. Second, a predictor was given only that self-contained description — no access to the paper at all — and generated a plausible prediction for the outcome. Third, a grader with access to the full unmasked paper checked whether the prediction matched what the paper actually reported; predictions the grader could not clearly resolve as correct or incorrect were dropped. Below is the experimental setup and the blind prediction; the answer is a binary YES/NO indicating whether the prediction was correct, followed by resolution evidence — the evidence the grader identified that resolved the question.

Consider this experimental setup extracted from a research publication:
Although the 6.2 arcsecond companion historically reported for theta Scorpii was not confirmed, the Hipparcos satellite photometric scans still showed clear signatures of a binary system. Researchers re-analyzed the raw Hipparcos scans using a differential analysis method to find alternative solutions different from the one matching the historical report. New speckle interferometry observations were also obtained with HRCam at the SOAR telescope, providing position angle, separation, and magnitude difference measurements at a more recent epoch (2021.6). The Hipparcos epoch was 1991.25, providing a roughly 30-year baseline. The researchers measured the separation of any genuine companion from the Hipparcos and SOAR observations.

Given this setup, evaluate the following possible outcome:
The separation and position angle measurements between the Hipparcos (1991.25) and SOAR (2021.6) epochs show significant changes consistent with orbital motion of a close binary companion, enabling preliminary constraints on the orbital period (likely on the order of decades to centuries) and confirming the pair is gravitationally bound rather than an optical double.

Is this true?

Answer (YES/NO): YES